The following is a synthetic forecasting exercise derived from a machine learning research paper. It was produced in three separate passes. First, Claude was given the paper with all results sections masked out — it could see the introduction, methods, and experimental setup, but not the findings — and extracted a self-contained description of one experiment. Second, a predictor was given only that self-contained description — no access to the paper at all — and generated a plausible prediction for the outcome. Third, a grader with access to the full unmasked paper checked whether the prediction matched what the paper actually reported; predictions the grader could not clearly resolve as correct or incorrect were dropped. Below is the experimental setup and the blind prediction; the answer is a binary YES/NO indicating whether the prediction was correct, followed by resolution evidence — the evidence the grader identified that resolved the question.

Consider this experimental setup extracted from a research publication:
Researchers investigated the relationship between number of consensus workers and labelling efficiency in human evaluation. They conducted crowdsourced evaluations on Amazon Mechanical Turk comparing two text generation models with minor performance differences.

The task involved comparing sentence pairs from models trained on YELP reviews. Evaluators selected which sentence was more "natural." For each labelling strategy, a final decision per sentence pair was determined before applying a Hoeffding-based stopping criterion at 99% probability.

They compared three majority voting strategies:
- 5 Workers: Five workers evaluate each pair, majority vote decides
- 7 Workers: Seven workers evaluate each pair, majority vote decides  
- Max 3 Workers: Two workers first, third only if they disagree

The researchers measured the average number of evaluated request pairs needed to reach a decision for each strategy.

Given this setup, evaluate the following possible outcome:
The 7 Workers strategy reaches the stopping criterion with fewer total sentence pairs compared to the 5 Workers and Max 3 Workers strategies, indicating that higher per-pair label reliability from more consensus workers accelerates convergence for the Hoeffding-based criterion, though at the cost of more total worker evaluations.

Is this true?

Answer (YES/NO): NO